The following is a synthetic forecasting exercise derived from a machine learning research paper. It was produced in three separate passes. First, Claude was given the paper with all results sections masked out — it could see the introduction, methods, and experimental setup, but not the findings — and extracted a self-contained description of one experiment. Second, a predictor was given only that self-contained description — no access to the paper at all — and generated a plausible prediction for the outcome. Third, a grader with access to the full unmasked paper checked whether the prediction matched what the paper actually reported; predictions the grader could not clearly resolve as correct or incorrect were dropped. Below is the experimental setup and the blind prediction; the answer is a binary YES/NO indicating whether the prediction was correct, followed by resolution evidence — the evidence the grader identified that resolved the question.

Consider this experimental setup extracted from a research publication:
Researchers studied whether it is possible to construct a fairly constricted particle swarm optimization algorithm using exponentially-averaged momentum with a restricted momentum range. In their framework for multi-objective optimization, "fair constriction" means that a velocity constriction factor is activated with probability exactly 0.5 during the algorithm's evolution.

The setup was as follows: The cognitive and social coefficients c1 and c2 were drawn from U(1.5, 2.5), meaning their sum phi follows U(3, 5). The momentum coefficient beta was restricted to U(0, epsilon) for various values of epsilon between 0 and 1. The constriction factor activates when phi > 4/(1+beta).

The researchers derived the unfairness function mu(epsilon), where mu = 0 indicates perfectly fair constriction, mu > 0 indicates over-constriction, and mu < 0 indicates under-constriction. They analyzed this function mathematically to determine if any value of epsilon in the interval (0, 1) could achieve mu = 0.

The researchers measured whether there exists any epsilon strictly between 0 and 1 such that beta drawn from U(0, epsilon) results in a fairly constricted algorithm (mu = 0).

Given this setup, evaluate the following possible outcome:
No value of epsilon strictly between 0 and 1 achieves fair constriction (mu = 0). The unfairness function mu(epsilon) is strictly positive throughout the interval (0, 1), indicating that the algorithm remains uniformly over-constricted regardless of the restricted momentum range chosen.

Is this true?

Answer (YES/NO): YES